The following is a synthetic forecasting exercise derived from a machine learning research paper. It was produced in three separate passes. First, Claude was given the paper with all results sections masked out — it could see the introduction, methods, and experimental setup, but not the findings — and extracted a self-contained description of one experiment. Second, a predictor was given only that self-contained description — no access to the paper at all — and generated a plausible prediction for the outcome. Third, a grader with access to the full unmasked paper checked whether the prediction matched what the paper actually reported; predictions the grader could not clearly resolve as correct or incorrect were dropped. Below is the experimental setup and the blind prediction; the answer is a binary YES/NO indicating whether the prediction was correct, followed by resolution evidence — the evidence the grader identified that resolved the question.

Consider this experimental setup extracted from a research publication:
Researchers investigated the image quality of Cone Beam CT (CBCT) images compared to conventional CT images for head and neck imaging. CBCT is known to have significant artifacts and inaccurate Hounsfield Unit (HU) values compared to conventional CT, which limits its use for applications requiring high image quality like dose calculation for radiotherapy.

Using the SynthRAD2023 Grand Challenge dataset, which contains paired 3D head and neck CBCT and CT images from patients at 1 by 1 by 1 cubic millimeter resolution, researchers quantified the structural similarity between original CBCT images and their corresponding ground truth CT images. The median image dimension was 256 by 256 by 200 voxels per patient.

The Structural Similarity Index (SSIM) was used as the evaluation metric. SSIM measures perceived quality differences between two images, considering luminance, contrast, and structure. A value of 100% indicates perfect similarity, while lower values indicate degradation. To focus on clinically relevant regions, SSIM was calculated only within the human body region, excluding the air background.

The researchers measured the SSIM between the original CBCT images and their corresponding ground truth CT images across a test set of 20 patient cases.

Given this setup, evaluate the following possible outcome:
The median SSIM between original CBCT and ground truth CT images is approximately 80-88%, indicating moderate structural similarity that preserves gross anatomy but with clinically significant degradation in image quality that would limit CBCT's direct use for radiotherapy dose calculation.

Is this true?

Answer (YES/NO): NO